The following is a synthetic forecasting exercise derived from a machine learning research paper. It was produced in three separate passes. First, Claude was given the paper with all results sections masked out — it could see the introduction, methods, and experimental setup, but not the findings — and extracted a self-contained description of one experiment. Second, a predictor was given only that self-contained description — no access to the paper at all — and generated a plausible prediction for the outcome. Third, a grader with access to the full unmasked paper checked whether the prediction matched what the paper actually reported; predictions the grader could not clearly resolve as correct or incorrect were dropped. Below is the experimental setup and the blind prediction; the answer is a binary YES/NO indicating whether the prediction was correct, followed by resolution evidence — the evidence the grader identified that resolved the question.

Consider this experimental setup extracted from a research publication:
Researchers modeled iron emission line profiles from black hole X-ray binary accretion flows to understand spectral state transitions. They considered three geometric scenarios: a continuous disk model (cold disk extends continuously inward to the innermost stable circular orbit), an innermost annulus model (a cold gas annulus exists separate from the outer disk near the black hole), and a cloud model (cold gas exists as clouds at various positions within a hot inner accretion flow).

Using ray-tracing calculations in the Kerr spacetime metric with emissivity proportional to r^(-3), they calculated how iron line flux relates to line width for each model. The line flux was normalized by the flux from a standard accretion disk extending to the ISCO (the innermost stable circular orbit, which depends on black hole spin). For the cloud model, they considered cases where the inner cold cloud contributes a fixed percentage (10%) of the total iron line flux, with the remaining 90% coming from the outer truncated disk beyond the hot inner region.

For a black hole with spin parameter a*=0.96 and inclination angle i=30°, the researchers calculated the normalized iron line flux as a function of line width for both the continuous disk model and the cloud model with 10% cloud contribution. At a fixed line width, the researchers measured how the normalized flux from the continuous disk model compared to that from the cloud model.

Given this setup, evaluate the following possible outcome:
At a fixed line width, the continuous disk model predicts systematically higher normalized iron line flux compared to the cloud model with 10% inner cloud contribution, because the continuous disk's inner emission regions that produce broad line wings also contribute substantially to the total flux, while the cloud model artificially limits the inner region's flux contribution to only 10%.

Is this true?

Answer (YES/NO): YES